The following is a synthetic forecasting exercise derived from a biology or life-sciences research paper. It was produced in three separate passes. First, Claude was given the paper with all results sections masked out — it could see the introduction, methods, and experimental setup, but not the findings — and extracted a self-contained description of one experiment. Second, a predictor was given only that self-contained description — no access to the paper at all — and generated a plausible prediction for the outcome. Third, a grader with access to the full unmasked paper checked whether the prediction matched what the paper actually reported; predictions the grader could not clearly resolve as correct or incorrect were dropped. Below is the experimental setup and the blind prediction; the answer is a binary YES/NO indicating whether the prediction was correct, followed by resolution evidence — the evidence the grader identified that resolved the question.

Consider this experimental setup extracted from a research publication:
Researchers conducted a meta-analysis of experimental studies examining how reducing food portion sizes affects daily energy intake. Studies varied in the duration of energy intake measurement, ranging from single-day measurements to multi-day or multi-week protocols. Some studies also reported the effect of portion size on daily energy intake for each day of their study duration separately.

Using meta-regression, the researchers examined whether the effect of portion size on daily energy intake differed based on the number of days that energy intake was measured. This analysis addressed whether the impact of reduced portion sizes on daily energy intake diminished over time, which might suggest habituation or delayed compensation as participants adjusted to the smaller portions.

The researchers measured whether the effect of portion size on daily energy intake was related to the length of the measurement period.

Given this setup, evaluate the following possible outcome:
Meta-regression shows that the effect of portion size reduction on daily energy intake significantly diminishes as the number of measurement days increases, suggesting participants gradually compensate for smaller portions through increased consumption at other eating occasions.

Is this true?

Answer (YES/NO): NO